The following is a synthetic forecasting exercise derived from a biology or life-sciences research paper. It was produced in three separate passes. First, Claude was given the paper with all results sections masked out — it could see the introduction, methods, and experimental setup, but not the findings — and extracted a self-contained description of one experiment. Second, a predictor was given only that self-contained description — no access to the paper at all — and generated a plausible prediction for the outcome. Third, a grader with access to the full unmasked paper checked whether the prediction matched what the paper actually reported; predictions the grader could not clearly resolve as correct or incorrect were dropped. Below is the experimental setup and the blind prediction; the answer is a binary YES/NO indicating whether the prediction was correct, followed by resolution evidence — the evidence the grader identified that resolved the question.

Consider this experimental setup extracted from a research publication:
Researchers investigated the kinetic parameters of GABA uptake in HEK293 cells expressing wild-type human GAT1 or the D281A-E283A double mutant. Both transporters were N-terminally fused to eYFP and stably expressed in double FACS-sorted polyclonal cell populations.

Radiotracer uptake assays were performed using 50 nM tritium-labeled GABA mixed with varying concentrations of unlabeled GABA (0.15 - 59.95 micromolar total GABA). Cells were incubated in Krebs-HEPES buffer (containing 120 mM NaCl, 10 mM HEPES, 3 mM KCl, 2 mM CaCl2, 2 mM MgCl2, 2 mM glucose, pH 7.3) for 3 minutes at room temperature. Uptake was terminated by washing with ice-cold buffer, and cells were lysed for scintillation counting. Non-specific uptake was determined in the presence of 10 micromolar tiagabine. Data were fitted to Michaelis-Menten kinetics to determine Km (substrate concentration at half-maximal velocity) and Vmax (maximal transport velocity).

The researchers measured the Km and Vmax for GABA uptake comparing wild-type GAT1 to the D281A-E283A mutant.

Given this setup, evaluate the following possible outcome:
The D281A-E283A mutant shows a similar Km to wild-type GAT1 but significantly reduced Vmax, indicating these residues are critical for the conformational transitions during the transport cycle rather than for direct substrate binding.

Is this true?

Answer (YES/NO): NO